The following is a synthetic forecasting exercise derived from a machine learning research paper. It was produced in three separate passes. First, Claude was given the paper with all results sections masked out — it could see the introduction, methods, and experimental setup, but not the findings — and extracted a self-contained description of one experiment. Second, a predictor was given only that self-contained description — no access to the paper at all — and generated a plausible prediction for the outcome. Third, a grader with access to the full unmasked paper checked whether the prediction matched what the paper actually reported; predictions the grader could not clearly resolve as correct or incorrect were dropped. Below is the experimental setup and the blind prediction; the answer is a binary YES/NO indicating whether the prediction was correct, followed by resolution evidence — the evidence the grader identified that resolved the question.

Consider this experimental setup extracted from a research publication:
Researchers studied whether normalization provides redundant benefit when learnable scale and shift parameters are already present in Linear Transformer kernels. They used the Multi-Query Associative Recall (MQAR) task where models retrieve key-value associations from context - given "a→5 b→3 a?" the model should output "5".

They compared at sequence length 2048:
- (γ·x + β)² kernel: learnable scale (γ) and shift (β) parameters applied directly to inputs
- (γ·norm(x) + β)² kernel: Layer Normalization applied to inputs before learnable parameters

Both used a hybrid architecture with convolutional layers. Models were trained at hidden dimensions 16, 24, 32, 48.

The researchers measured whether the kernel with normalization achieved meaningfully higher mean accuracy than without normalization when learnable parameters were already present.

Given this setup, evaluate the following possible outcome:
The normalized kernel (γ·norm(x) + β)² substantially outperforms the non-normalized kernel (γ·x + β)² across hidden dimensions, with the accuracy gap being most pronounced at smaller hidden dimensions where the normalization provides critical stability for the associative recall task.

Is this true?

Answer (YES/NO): NO